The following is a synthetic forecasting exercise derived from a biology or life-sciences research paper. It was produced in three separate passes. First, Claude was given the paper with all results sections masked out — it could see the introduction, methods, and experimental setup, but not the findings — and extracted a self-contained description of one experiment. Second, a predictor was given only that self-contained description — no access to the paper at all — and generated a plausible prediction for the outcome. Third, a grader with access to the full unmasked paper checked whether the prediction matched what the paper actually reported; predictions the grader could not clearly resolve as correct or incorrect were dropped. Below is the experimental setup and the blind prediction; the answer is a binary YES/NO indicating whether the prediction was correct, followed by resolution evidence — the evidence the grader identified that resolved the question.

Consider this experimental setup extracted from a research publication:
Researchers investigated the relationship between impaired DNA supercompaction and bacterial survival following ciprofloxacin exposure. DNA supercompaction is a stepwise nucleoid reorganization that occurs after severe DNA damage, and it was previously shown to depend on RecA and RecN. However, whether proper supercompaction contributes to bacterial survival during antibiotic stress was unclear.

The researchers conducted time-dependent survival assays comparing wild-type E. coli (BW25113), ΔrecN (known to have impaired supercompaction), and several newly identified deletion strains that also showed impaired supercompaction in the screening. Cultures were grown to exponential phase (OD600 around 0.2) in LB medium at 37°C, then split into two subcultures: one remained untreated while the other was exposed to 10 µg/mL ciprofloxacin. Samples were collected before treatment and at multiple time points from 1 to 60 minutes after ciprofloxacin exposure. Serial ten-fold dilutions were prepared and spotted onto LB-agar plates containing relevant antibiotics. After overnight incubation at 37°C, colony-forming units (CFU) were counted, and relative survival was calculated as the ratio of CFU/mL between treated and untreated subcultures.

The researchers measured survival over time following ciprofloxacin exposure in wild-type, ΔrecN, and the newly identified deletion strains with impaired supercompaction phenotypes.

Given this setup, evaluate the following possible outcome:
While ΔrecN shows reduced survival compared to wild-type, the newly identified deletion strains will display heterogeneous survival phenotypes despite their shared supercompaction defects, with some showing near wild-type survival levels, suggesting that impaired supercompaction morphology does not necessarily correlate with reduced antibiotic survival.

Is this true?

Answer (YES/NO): YES